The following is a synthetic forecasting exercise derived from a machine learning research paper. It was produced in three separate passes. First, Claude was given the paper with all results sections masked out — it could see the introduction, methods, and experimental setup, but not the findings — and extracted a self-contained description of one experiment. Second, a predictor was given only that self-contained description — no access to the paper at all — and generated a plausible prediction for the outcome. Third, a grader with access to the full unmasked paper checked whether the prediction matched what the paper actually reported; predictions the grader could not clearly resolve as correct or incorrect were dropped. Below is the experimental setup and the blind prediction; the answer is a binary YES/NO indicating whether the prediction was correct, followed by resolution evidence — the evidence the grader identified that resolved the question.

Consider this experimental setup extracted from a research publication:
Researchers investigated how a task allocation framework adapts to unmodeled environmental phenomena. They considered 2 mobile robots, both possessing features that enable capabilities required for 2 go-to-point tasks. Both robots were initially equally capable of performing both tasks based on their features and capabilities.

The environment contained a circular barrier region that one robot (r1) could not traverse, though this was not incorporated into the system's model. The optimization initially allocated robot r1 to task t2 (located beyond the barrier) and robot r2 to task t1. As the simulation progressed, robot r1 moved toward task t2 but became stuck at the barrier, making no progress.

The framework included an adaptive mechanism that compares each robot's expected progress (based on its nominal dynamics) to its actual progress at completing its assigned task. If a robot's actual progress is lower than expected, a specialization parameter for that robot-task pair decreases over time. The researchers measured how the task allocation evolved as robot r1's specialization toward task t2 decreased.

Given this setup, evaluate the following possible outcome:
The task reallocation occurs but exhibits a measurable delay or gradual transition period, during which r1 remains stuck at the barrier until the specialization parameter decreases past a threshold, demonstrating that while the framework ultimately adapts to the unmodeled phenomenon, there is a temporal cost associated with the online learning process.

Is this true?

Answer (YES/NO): YES